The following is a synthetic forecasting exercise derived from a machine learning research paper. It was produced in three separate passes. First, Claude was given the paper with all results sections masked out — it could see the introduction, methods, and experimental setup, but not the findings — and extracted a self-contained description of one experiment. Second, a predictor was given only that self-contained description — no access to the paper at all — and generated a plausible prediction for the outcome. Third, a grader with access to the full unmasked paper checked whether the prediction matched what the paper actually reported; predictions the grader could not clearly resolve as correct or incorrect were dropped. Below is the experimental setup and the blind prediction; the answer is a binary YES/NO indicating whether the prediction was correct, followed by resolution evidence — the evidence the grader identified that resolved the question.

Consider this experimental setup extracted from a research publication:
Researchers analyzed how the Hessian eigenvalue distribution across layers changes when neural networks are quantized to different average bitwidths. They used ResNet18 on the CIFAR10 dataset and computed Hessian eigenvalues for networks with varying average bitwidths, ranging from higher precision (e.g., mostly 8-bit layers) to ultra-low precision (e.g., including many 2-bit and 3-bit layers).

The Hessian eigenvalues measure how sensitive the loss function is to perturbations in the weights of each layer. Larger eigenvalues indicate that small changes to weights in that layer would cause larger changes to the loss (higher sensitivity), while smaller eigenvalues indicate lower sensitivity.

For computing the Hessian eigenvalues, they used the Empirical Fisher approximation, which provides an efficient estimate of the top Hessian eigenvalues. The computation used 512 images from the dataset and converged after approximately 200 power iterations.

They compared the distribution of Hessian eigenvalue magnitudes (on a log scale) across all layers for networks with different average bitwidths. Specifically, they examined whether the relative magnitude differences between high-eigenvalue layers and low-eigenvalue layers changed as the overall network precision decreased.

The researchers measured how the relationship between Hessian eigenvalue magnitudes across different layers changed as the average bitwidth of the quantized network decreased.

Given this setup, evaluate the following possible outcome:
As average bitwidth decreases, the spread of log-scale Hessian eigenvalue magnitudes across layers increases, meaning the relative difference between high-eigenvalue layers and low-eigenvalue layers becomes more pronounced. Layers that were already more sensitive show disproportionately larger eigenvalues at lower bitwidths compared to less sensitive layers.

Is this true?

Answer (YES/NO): YES